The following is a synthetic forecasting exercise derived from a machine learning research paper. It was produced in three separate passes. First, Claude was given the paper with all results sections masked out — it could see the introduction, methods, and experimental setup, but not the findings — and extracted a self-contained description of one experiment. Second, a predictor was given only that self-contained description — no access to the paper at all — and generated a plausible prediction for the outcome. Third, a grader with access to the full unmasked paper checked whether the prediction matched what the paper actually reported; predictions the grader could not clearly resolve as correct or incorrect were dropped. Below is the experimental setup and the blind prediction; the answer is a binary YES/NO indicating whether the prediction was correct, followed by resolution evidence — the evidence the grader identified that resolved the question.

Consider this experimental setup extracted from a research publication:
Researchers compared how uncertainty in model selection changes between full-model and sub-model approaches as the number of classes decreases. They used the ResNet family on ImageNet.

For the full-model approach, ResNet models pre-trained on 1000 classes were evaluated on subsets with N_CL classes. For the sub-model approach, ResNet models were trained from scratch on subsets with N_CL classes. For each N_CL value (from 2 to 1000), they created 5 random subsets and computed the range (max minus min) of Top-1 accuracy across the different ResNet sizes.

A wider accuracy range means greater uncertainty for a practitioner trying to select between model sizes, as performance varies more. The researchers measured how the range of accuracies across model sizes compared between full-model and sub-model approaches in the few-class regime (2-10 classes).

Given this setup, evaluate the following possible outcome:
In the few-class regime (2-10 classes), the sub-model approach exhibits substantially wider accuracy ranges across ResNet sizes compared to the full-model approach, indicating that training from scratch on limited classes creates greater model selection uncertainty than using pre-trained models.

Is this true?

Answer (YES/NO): NO